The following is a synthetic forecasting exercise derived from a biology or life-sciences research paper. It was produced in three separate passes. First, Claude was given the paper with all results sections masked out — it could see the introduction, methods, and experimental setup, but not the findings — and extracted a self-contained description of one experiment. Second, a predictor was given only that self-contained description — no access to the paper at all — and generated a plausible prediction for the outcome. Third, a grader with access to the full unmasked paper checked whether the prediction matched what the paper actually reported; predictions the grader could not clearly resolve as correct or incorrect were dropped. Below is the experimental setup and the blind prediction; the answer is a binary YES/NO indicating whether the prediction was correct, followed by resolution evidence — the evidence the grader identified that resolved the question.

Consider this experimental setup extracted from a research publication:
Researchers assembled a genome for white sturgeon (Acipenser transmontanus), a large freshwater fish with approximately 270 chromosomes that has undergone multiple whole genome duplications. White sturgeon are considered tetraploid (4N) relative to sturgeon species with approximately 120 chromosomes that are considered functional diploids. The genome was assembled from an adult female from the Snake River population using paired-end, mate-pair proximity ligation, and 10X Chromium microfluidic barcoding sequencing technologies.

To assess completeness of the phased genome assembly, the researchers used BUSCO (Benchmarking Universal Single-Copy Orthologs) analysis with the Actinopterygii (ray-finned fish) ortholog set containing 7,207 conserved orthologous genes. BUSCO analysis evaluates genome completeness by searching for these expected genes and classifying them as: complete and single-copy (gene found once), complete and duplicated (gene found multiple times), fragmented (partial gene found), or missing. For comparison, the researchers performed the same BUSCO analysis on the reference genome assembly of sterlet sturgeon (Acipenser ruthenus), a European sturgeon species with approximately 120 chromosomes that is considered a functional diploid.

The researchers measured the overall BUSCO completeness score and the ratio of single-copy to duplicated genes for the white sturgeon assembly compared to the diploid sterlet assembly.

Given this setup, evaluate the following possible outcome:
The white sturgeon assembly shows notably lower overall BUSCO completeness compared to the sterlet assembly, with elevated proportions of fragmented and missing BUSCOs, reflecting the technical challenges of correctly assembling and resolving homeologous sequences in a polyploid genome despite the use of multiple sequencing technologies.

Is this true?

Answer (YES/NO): NO